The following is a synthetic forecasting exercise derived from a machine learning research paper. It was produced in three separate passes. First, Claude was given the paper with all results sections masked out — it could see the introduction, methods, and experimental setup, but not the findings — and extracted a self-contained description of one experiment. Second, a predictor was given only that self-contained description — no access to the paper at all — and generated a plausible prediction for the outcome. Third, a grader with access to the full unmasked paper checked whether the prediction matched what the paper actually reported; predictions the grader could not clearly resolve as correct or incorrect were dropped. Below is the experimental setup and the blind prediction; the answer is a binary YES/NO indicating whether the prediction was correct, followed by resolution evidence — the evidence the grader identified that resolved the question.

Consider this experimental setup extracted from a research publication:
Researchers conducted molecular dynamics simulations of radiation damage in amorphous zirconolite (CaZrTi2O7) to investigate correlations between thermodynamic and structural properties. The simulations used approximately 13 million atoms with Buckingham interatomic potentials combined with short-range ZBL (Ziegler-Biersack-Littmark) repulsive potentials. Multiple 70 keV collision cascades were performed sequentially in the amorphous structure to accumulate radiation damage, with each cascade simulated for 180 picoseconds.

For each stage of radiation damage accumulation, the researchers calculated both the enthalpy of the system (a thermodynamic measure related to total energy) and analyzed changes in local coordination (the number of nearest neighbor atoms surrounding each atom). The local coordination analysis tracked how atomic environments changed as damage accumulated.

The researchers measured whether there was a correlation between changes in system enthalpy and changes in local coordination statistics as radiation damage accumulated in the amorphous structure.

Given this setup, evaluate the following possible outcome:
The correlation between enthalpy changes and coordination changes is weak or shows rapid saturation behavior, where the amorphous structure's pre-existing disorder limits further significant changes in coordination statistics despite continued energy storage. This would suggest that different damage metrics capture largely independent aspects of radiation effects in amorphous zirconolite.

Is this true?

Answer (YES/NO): NO